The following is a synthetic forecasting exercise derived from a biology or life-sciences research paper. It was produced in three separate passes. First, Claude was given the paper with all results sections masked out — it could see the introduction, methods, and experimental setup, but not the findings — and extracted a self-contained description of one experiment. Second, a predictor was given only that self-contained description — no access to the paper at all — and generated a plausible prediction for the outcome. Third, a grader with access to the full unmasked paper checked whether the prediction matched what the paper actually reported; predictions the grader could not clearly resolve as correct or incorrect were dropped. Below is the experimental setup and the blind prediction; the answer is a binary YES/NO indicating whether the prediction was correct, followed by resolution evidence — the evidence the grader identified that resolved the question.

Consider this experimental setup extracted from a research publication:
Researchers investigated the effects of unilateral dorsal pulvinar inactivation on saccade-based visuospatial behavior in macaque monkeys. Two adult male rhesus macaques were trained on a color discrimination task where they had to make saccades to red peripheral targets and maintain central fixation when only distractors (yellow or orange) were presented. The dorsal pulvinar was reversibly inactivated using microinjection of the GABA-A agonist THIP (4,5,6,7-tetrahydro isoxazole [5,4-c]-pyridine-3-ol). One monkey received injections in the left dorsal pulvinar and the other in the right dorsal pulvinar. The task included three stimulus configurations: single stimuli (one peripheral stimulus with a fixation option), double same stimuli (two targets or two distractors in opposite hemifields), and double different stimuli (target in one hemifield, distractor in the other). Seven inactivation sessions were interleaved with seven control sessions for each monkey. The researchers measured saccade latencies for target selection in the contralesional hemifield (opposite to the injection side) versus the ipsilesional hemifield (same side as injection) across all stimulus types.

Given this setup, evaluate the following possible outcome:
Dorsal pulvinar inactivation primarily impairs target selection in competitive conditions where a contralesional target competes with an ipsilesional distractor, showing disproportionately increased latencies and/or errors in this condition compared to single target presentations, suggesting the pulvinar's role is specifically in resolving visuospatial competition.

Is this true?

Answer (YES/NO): NO